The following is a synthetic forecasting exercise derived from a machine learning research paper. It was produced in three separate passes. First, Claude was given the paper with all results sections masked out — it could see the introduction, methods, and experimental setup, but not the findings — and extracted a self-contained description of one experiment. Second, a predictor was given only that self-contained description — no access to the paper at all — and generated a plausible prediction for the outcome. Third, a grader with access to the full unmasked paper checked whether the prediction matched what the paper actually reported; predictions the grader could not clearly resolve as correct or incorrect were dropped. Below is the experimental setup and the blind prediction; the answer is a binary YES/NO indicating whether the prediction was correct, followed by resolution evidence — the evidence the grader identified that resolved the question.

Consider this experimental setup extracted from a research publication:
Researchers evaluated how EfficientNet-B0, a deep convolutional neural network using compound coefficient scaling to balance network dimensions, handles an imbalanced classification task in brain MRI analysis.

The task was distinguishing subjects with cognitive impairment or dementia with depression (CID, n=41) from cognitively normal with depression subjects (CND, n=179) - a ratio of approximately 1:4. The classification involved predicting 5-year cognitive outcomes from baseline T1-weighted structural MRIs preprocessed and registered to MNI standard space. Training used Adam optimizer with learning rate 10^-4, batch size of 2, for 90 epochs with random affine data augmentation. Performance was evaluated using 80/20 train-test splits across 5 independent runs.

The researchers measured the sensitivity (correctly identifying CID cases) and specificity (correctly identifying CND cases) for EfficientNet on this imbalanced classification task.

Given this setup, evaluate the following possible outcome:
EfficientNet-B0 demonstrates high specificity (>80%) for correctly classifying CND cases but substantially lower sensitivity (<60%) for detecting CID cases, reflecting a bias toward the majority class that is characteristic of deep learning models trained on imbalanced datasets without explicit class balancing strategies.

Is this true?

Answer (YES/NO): YES